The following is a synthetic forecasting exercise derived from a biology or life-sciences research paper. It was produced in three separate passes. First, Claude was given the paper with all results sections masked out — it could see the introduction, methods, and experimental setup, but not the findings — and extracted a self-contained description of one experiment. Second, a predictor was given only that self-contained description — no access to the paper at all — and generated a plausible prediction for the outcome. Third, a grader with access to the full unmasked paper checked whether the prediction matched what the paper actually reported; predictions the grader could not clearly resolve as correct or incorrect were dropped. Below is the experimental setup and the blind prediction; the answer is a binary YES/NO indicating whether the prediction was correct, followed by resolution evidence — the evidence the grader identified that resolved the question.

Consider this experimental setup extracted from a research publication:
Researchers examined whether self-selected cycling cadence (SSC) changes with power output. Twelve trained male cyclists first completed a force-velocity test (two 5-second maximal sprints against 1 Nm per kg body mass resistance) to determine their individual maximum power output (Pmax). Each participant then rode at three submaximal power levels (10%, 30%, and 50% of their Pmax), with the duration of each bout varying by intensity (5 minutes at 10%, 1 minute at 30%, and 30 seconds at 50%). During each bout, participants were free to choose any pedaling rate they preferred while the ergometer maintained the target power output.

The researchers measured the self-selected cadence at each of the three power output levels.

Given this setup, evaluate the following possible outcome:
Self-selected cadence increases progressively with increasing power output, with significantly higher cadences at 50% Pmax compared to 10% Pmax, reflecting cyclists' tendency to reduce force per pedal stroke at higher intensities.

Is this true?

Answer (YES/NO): YES